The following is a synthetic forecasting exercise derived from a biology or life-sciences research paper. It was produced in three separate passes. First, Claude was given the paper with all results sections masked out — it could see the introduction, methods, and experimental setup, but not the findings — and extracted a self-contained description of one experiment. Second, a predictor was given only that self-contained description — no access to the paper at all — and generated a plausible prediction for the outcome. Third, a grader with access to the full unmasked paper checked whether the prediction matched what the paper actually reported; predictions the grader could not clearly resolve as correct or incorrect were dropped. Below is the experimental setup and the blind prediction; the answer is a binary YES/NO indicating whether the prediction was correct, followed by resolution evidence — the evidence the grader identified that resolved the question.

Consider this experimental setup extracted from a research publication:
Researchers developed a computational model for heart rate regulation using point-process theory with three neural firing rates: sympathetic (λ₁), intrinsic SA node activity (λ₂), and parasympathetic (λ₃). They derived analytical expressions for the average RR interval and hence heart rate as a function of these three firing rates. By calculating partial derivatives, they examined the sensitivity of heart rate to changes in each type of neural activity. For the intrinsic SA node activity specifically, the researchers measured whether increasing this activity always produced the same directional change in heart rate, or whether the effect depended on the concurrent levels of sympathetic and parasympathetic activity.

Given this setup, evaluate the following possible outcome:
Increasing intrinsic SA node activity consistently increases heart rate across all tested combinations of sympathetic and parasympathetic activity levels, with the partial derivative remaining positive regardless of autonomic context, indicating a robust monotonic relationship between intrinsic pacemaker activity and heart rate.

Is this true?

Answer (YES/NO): NO